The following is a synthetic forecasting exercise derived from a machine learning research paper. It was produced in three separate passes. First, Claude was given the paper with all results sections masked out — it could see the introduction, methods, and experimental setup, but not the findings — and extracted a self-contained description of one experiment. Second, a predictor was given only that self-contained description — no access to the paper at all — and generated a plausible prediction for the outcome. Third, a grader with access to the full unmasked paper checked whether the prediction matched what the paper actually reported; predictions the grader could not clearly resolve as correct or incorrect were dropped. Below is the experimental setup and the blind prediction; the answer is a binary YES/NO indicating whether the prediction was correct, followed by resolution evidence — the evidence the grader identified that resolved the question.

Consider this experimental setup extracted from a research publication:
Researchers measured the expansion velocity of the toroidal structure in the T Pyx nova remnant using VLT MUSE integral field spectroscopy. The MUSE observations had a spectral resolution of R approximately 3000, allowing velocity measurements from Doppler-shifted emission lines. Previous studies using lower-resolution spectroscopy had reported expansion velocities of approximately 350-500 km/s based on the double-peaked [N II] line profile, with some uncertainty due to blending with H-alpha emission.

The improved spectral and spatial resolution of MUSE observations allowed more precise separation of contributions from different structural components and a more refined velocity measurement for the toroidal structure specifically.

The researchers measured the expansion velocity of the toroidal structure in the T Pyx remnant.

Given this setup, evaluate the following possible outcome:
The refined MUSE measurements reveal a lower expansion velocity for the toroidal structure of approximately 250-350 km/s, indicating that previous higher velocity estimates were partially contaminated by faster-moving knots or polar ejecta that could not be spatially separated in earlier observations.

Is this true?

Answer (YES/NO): NO